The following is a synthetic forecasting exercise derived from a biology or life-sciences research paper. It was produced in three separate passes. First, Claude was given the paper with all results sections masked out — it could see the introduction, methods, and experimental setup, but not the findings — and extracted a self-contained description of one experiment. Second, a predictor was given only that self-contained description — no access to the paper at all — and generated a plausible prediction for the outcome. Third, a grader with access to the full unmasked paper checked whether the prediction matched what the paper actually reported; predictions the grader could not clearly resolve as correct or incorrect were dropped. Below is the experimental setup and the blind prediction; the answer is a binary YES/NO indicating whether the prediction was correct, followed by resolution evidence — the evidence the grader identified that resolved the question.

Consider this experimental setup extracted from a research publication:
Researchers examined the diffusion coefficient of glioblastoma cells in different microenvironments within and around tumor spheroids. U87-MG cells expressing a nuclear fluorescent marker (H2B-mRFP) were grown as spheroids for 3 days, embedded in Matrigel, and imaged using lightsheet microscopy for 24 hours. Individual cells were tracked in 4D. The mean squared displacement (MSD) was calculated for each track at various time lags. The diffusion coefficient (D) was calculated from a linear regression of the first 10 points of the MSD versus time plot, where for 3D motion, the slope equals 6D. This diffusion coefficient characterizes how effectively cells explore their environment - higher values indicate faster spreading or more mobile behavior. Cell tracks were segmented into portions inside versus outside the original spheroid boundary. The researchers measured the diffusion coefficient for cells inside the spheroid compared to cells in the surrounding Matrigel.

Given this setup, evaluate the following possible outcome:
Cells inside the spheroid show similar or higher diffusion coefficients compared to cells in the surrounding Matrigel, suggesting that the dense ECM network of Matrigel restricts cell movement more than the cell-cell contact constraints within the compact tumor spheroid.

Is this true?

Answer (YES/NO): NO